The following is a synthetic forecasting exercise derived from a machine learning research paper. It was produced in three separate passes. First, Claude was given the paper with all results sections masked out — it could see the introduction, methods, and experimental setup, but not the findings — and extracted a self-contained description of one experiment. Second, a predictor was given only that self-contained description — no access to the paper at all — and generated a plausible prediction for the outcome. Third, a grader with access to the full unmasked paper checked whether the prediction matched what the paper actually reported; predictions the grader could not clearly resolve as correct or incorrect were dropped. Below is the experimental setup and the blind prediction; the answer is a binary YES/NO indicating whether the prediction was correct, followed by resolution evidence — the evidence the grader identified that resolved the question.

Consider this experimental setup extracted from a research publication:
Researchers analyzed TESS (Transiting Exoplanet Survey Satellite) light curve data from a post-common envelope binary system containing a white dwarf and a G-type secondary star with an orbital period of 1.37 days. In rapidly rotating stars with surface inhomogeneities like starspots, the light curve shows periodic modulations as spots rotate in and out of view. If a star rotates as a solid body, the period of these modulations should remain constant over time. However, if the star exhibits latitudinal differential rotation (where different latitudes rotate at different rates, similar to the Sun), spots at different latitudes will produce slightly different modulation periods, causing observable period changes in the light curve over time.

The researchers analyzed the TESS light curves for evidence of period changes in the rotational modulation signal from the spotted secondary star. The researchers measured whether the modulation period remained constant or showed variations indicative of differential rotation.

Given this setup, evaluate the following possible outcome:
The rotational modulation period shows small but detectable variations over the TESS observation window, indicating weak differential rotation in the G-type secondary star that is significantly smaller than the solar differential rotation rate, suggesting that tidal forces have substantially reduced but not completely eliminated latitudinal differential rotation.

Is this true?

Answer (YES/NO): NO